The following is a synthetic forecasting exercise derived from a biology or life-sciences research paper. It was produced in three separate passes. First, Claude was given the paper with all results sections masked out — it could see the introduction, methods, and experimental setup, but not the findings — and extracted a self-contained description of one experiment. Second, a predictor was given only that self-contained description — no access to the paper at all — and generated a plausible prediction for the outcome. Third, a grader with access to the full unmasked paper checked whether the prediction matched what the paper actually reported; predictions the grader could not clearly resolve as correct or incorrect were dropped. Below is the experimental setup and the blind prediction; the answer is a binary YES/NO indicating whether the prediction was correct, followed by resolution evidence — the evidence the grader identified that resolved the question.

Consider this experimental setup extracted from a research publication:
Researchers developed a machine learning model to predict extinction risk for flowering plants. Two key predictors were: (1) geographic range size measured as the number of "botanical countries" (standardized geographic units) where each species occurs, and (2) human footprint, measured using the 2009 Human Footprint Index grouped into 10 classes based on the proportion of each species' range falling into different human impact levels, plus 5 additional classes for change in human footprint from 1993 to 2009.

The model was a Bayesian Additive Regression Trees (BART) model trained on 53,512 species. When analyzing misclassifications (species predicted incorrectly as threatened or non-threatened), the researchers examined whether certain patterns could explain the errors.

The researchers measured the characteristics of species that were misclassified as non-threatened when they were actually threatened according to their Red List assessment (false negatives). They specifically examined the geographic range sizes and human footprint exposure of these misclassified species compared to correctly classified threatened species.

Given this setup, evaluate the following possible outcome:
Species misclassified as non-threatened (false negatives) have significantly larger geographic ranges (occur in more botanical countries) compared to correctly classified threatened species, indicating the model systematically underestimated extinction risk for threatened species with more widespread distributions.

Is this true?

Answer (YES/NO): YES